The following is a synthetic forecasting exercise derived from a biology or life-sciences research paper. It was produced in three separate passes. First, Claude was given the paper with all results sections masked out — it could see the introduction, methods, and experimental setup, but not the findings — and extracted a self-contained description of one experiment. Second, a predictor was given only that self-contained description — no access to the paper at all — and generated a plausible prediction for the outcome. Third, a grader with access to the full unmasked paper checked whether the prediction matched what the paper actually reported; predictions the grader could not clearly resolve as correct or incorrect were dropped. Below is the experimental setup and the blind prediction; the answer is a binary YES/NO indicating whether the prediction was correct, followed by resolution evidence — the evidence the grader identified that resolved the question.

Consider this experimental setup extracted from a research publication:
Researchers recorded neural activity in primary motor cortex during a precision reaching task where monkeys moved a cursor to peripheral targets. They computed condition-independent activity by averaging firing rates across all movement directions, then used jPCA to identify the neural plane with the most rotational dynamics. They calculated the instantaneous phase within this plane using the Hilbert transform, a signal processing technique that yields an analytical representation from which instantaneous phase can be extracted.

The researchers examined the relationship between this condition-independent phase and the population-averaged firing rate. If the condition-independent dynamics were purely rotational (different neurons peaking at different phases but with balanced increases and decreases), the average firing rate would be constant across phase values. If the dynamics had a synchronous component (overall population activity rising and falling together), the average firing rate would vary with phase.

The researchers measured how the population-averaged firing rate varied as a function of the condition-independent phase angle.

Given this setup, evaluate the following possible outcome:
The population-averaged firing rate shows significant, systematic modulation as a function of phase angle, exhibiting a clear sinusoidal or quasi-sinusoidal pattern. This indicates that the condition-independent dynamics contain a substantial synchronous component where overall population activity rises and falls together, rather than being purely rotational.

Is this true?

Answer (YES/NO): YES